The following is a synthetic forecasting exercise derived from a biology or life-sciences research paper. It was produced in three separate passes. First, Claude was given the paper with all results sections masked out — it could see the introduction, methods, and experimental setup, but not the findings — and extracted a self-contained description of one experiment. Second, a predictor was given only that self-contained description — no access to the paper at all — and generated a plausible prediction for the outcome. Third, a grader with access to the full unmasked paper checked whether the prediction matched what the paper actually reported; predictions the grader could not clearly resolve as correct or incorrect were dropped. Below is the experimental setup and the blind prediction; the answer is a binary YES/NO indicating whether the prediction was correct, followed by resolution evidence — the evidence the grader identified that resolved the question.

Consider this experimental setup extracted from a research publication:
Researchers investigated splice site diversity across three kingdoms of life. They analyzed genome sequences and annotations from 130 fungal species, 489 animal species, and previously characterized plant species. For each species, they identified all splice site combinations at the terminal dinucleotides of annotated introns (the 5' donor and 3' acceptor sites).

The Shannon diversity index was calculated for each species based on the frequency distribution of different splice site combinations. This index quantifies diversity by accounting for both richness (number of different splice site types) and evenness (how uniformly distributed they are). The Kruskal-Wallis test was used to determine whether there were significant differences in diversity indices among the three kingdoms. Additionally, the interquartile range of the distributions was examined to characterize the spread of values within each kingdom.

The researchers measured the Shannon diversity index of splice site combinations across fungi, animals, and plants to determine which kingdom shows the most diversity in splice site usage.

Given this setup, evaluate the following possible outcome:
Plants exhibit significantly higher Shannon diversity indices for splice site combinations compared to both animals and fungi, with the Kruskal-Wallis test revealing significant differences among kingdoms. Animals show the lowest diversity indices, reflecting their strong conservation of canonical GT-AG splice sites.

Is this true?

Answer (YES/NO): NO